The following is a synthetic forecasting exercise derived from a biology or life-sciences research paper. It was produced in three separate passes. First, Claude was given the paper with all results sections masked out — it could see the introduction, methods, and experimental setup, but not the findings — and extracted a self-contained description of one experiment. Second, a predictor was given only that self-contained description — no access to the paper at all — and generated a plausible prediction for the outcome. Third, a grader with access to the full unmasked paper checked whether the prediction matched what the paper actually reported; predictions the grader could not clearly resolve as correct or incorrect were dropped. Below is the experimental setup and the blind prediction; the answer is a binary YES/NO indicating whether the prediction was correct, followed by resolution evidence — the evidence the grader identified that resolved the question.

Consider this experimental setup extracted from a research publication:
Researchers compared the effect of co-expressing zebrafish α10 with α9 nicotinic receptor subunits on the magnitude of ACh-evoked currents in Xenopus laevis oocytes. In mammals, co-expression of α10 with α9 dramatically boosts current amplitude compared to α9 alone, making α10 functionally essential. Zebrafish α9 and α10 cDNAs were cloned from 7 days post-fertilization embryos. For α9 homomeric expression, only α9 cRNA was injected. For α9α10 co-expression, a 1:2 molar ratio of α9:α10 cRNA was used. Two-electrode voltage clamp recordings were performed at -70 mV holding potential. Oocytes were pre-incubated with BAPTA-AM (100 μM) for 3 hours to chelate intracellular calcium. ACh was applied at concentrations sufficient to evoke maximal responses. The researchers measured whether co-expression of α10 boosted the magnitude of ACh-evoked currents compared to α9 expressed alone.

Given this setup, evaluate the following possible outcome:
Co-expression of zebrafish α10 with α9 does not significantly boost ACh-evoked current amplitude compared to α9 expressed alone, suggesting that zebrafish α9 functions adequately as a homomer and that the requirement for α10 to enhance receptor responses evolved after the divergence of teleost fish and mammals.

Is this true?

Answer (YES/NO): YES